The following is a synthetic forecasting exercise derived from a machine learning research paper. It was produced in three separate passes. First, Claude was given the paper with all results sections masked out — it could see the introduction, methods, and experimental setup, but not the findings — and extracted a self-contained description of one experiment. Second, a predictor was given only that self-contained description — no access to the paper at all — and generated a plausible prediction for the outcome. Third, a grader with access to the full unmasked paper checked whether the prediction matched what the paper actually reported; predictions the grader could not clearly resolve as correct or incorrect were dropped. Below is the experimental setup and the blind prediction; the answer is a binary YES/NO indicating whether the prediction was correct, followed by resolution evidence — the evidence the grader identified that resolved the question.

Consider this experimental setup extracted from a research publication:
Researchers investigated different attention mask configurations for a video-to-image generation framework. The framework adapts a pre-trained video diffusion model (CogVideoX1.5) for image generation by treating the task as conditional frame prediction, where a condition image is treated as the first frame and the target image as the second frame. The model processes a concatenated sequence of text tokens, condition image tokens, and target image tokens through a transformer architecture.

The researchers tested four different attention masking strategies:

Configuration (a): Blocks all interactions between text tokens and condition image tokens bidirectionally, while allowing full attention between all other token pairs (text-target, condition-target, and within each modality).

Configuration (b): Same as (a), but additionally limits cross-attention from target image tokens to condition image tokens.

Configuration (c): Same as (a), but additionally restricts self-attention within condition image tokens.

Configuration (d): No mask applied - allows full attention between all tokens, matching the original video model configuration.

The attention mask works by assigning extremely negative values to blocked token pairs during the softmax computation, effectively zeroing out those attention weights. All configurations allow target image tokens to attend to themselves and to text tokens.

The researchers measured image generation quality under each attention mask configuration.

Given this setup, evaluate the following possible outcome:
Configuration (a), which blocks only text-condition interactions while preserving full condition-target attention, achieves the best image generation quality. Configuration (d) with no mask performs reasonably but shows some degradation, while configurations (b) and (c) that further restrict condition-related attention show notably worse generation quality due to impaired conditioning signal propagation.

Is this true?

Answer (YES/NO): NO